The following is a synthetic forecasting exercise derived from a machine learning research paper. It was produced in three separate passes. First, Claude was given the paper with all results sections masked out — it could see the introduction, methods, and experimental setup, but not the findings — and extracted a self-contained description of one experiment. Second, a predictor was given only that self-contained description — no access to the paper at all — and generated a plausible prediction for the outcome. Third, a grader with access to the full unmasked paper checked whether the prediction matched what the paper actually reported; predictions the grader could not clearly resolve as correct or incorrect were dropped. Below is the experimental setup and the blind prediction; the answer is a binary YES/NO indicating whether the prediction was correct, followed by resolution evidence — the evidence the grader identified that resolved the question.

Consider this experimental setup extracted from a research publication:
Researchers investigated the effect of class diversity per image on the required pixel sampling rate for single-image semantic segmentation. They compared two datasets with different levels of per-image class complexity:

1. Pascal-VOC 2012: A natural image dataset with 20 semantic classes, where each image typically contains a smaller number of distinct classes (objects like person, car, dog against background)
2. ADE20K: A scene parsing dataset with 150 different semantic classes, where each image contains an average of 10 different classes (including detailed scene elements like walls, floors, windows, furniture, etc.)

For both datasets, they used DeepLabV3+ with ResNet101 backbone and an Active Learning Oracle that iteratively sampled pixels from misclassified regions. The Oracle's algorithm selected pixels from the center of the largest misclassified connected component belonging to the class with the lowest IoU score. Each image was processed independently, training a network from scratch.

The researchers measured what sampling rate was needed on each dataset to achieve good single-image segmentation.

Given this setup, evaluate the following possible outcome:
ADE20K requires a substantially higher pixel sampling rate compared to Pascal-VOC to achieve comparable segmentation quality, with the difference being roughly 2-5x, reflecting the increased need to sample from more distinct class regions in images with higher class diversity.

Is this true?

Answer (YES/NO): YES